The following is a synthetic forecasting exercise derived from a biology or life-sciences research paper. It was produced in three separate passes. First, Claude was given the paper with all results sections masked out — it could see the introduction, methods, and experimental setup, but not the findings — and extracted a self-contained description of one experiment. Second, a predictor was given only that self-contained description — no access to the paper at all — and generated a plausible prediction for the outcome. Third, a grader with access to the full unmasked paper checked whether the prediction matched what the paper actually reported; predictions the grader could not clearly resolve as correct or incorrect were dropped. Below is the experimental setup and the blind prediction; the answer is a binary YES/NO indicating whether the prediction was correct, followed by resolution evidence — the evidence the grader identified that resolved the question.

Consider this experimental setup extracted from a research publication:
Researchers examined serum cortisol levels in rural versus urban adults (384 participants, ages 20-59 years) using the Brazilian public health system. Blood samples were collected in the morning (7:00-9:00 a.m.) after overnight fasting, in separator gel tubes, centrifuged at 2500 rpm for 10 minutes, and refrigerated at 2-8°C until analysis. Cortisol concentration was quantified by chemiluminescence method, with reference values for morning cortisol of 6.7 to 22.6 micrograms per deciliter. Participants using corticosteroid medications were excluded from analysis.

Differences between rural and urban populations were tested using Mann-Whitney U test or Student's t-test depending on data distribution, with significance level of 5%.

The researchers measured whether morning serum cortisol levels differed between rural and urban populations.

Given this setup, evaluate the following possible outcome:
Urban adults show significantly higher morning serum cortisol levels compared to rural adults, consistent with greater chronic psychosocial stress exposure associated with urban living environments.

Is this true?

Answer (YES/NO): YES